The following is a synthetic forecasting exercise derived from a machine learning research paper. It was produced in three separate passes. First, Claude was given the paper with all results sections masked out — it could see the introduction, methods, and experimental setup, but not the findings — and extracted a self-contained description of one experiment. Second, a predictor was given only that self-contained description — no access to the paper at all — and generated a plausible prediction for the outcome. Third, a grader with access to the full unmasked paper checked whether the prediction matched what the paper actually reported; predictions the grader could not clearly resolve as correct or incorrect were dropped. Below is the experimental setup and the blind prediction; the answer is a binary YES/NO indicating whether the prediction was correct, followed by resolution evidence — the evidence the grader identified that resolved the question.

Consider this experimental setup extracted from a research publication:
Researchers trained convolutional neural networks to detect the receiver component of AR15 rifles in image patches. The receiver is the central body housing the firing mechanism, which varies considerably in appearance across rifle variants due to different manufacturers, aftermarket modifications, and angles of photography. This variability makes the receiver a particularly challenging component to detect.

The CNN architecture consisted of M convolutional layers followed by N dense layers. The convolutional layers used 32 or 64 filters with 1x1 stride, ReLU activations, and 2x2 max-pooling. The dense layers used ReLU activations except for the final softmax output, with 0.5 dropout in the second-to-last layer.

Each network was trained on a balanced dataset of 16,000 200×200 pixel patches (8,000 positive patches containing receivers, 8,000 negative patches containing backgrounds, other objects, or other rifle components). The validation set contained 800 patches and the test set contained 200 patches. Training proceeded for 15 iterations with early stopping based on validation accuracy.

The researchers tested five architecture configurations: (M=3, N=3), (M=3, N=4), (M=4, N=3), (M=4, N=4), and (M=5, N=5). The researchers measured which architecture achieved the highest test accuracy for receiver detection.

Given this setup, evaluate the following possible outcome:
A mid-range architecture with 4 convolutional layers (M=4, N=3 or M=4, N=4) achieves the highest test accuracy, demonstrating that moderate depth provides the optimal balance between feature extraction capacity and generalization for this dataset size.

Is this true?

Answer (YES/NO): NO